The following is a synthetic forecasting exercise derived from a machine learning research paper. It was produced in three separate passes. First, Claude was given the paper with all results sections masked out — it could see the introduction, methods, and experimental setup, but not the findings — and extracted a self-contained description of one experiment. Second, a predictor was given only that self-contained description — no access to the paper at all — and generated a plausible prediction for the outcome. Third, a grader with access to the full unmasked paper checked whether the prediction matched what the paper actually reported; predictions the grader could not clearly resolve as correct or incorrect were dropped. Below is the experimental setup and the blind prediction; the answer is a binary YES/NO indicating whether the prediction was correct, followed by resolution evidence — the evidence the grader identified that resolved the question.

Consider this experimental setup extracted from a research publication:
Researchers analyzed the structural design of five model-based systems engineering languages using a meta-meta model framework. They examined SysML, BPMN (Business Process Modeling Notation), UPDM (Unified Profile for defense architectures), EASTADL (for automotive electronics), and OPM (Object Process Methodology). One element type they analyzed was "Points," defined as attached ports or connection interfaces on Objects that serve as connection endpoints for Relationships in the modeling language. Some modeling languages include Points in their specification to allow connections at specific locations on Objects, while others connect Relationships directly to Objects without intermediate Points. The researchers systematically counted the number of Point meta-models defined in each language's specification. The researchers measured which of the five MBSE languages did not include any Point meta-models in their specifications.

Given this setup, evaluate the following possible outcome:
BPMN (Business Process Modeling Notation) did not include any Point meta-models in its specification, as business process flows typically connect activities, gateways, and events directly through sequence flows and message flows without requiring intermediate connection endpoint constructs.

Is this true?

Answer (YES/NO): YES